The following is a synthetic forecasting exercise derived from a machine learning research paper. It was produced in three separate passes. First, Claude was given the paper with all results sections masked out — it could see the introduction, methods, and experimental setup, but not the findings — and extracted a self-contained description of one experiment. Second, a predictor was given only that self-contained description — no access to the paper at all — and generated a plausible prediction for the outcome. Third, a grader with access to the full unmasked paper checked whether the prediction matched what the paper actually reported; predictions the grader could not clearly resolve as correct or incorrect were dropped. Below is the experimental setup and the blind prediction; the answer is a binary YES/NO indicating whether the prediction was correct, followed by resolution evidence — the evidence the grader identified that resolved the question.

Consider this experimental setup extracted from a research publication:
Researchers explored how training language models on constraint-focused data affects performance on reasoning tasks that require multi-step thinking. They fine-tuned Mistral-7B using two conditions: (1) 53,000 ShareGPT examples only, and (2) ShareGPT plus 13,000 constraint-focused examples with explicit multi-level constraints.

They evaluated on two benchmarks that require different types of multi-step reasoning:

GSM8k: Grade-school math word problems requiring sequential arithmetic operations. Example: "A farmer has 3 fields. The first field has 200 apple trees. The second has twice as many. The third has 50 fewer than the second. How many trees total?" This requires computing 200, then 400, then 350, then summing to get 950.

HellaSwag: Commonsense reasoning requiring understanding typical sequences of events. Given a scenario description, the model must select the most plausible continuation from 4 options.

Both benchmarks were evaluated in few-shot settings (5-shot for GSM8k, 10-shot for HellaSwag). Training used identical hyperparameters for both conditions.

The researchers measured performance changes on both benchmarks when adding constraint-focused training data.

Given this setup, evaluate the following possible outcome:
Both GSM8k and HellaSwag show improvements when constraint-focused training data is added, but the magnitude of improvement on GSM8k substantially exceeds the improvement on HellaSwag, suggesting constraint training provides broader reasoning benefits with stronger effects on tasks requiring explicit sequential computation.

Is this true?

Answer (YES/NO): NO